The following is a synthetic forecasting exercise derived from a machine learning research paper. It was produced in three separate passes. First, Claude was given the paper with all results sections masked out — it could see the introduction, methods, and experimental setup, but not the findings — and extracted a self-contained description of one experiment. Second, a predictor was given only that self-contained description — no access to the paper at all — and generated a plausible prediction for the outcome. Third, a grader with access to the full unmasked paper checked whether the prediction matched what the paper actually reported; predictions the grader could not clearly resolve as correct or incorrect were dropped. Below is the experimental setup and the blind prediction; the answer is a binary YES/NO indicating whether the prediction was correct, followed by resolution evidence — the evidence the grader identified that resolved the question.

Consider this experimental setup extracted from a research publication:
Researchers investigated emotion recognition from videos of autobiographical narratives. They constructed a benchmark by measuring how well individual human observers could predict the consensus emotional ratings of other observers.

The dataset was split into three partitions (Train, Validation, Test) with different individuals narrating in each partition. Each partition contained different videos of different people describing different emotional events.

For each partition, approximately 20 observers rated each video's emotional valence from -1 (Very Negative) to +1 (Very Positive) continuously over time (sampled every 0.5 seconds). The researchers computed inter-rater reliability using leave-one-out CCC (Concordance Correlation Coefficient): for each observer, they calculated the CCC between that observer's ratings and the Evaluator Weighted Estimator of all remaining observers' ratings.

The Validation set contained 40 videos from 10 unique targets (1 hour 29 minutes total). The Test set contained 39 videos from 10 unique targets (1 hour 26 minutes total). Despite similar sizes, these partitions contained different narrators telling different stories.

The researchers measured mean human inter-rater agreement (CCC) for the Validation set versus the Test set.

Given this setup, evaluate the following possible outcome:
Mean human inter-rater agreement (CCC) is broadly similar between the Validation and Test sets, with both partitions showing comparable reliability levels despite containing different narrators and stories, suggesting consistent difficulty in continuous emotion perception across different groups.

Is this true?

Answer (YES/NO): YES